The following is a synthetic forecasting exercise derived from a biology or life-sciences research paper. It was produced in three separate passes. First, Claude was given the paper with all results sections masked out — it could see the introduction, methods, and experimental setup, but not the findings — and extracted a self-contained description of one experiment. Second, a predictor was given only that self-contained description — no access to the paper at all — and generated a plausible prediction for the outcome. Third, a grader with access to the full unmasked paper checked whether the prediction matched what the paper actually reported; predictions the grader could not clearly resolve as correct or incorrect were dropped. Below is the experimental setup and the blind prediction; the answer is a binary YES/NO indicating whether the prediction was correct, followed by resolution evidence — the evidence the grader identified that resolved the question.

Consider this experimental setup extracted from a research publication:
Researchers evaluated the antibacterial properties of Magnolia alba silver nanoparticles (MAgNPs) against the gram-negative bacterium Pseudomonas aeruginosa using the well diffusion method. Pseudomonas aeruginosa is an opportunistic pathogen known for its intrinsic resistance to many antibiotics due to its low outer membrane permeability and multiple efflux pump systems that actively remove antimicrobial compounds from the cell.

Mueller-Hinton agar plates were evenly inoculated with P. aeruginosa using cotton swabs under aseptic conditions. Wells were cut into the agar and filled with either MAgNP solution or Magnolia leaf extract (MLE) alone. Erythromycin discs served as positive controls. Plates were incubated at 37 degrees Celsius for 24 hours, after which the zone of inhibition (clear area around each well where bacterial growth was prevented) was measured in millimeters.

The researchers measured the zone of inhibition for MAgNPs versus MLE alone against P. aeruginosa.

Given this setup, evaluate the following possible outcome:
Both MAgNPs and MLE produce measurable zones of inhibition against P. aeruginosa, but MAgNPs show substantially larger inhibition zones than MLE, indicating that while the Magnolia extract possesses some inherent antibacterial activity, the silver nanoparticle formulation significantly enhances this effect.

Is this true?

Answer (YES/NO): NO